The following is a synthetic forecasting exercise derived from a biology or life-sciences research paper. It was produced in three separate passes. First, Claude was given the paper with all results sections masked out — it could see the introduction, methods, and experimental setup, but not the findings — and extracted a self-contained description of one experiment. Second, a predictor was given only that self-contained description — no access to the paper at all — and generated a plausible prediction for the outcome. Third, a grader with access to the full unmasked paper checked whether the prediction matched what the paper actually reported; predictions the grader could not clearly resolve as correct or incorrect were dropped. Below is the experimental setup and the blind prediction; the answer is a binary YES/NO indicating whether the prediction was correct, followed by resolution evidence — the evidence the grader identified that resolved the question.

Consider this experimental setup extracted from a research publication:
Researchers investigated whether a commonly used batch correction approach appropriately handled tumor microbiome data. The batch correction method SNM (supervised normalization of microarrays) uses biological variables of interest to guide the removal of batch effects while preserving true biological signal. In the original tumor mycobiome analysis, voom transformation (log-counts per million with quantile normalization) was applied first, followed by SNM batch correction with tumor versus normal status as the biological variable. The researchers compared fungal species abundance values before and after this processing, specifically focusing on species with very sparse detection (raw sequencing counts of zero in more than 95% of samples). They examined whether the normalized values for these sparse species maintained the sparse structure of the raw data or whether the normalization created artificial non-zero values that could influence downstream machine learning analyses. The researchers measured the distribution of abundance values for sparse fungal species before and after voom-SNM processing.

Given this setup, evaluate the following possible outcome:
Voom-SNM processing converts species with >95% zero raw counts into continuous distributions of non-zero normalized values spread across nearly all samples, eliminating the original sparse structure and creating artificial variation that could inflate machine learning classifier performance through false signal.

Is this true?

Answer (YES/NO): YES